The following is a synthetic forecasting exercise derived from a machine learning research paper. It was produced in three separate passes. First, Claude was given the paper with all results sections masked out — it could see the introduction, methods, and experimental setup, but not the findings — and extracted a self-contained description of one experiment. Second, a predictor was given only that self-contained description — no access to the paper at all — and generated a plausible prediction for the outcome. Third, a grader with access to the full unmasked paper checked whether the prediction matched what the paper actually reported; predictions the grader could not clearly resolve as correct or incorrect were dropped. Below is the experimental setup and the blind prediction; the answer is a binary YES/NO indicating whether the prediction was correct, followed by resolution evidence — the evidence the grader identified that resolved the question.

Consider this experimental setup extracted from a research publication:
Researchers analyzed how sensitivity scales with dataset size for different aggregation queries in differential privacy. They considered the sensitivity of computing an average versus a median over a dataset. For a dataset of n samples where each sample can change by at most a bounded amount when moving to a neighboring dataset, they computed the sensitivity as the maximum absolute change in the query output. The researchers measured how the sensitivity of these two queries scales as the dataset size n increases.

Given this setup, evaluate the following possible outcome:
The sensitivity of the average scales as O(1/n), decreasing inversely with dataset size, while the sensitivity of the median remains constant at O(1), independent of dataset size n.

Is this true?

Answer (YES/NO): YES